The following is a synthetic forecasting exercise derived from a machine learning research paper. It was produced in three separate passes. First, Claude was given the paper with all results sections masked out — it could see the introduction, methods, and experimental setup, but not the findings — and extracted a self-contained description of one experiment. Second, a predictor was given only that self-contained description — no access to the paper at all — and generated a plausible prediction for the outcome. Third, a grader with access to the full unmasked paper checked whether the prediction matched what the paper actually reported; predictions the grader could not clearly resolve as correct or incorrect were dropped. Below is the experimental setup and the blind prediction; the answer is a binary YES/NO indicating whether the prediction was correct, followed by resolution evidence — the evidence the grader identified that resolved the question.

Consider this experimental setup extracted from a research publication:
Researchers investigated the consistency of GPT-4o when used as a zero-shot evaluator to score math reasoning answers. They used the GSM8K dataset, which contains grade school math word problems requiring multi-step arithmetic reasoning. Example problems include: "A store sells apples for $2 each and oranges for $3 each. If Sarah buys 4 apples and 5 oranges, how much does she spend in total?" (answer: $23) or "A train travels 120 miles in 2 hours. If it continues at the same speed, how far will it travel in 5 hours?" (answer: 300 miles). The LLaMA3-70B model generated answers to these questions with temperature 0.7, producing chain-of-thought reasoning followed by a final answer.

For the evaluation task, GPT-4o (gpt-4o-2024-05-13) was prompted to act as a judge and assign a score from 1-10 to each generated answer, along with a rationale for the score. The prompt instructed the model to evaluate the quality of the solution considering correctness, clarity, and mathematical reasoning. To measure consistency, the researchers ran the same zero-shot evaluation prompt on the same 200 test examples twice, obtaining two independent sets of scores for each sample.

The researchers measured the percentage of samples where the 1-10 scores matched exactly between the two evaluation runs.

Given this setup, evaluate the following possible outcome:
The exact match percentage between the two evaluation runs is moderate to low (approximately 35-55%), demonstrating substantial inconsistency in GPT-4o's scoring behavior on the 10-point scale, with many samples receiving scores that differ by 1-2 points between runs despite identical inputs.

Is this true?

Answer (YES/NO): YES